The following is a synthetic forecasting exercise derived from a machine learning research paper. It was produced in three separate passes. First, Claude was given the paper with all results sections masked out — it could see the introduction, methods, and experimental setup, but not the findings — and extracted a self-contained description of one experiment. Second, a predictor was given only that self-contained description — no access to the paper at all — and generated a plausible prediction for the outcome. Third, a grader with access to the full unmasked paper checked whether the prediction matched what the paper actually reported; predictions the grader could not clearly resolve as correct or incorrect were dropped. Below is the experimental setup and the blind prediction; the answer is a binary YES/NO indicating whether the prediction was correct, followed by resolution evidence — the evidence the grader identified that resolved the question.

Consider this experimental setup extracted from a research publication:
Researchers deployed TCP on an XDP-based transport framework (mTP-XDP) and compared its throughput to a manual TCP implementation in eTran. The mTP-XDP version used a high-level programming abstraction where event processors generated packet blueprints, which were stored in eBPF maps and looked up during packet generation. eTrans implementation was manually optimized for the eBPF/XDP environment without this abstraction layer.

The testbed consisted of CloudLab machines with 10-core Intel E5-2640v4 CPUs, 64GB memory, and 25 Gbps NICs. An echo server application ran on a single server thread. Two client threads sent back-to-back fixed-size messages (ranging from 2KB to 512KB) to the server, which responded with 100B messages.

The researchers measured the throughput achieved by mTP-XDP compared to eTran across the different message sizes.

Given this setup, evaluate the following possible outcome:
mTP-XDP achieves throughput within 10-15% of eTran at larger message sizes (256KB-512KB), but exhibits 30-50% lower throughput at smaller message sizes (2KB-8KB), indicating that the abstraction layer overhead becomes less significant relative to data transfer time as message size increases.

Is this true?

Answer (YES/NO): NO